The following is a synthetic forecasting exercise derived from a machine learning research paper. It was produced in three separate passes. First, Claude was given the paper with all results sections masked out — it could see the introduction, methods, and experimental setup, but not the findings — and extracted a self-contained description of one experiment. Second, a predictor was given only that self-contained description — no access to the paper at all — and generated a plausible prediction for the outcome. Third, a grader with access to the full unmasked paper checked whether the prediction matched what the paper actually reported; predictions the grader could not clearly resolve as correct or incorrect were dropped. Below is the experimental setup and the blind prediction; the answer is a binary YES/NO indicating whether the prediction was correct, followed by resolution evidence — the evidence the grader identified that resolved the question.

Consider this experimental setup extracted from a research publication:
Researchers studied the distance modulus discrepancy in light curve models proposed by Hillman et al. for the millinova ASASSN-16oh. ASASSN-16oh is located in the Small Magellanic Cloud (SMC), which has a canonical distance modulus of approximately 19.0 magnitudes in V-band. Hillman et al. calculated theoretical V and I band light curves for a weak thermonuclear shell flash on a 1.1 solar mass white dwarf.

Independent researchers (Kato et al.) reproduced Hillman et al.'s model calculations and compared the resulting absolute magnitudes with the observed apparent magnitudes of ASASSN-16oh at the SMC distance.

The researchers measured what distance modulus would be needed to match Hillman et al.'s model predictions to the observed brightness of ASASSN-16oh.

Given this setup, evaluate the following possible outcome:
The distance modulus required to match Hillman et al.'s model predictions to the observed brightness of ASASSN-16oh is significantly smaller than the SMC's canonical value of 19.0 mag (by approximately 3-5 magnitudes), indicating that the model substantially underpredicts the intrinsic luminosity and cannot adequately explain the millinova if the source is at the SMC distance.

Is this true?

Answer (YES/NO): NO